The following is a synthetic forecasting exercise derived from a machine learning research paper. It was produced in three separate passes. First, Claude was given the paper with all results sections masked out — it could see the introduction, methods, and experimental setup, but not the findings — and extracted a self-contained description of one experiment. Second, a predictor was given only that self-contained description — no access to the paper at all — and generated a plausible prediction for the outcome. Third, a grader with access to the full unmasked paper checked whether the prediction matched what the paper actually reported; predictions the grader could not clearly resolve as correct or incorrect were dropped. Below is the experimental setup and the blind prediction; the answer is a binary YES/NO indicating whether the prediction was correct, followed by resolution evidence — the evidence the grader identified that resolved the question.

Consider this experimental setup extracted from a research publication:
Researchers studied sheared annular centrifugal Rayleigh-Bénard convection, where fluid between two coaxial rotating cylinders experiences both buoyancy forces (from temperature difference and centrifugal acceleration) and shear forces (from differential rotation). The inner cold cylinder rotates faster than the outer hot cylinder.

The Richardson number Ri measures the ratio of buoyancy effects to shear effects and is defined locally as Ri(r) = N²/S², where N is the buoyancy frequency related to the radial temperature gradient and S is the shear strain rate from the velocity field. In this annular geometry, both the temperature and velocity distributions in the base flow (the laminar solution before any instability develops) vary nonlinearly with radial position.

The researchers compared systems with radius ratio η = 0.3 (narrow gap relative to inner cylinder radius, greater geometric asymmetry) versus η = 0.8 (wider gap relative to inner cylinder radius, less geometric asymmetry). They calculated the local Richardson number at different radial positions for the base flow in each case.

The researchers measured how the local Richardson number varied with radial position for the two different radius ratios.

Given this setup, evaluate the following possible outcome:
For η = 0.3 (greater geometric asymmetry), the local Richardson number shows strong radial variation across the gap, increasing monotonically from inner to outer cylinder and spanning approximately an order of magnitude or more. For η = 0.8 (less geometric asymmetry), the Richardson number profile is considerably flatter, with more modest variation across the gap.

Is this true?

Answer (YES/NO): YES